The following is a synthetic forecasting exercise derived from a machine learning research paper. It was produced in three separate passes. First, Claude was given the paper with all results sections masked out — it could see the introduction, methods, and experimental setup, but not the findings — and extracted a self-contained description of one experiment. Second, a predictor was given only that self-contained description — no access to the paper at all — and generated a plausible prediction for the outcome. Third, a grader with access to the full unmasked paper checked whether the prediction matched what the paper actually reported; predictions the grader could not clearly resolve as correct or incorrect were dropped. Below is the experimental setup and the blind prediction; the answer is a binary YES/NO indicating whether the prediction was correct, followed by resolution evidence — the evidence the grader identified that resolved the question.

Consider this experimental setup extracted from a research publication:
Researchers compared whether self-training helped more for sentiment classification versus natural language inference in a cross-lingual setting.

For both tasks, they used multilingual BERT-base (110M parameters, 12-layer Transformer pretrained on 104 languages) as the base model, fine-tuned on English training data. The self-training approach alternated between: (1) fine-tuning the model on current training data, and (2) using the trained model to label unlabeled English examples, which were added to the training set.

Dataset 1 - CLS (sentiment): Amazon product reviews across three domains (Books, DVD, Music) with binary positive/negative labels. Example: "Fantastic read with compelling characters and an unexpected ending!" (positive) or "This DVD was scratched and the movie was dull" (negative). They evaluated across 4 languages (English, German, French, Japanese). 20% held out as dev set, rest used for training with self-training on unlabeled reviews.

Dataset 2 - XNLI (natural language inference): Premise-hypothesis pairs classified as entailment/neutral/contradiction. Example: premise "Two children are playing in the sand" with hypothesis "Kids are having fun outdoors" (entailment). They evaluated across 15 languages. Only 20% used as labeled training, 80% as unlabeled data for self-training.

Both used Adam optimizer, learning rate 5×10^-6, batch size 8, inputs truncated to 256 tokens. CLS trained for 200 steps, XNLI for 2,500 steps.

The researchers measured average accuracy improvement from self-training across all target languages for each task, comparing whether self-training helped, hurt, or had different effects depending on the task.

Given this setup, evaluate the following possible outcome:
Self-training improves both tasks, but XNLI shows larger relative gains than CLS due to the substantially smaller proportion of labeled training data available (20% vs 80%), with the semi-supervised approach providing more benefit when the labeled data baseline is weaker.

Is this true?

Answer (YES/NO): NO